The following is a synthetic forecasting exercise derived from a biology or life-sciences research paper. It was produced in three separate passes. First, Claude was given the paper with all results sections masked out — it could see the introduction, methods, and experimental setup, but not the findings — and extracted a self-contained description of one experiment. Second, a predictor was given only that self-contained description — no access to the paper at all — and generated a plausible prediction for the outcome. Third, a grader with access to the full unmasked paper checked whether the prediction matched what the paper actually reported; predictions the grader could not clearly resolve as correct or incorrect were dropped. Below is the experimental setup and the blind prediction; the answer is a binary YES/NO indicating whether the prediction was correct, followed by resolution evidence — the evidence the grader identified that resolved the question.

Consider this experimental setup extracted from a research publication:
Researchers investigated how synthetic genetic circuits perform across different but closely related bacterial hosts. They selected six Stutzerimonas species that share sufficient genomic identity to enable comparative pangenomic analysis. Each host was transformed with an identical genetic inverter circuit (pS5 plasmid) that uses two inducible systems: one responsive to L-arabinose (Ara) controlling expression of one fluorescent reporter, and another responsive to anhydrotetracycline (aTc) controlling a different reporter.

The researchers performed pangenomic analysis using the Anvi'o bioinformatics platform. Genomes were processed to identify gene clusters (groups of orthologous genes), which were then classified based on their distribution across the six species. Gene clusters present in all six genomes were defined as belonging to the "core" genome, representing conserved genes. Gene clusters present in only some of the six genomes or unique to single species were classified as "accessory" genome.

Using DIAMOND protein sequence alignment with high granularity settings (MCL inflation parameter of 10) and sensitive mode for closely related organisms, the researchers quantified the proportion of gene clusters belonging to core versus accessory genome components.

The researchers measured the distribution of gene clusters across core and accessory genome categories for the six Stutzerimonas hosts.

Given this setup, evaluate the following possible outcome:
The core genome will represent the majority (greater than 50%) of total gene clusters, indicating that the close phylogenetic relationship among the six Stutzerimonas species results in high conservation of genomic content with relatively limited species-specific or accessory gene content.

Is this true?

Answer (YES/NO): NO